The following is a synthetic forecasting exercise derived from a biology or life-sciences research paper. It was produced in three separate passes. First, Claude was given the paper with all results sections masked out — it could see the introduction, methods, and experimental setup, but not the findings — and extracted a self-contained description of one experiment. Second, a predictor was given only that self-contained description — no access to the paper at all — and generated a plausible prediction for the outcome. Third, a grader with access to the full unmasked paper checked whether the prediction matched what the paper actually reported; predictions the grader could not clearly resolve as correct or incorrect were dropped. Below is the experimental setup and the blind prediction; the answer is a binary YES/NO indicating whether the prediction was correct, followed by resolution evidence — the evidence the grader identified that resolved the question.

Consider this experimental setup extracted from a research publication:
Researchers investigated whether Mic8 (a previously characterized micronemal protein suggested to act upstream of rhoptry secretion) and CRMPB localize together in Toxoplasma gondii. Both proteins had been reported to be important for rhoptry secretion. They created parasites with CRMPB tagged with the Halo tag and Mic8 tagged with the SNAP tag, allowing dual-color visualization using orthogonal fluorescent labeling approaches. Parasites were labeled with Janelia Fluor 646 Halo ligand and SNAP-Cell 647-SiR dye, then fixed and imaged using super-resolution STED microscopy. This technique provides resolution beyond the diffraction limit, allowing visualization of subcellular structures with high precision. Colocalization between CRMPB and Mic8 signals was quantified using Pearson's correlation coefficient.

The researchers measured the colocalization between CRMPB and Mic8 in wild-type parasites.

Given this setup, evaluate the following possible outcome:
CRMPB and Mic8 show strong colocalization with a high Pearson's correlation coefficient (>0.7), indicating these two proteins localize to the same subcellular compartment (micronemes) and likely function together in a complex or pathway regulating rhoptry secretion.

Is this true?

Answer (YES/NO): NO